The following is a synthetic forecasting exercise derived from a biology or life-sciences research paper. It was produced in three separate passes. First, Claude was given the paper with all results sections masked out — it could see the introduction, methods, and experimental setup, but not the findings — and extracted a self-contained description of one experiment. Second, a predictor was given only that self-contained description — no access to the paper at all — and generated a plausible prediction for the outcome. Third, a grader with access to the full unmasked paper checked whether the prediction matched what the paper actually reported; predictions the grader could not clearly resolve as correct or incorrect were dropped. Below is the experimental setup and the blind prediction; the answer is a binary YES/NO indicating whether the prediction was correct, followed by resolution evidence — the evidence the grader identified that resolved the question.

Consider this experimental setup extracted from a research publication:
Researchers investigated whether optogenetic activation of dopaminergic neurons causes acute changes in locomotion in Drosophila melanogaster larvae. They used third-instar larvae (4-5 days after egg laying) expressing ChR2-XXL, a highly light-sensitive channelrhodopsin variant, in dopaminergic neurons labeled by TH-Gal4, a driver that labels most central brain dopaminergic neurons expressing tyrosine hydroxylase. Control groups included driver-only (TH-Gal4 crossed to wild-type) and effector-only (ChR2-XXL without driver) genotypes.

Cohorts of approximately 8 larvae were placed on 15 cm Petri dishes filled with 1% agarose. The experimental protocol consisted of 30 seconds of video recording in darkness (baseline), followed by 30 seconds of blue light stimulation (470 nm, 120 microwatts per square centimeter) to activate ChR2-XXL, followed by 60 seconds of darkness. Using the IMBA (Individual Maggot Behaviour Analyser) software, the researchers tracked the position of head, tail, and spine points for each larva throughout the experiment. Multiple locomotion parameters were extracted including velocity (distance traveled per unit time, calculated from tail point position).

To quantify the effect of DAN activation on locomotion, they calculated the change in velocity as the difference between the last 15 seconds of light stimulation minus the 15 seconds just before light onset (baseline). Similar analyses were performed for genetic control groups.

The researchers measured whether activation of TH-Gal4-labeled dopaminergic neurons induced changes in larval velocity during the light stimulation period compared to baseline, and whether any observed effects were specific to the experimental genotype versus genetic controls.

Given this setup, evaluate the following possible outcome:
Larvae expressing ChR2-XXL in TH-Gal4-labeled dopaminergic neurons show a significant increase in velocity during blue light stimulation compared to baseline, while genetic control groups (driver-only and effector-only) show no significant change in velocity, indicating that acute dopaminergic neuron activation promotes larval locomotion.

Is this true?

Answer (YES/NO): NO